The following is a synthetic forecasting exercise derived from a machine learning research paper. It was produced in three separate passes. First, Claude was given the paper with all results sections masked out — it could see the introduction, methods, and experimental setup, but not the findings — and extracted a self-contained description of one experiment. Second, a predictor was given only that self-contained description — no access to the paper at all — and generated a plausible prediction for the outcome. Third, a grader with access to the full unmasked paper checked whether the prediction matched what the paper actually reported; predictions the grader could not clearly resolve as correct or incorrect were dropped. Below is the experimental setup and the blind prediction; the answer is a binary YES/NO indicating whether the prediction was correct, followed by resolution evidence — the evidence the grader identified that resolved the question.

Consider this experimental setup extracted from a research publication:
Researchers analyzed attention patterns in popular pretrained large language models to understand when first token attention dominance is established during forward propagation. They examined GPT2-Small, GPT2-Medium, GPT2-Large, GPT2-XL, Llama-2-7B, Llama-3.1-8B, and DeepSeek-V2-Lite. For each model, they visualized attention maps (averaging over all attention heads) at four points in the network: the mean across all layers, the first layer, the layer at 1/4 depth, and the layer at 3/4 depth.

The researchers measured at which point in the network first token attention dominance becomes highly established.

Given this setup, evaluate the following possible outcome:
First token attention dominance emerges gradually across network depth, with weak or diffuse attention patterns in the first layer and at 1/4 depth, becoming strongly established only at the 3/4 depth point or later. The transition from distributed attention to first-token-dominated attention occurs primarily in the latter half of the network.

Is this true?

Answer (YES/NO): NO